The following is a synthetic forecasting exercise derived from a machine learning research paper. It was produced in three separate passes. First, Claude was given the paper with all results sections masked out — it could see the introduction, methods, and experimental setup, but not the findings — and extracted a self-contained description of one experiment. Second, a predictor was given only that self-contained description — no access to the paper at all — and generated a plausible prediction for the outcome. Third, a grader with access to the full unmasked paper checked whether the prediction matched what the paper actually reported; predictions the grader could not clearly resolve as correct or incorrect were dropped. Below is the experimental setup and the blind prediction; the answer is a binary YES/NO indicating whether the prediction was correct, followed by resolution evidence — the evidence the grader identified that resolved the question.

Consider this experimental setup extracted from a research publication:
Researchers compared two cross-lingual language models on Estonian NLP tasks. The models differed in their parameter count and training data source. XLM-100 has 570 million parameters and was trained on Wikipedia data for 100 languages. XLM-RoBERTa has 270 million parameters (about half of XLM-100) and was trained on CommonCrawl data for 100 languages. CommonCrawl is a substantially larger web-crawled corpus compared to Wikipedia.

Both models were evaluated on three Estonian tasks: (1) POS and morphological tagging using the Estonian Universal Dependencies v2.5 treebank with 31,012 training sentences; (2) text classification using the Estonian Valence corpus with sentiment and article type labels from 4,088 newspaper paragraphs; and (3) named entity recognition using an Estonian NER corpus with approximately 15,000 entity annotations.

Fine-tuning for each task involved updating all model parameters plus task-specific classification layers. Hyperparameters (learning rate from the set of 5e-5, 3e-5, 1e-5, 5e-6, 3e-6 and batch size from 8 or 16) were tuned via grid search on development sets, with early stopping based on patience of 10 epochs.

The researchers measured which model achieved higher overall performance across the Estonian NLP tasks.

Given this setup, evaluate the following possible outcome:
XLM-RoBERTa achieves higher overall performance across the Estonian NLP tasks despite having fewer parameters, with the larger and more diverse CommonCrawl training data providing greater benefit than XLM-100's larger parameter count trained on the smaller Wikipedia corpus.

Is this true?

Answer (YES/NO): YES